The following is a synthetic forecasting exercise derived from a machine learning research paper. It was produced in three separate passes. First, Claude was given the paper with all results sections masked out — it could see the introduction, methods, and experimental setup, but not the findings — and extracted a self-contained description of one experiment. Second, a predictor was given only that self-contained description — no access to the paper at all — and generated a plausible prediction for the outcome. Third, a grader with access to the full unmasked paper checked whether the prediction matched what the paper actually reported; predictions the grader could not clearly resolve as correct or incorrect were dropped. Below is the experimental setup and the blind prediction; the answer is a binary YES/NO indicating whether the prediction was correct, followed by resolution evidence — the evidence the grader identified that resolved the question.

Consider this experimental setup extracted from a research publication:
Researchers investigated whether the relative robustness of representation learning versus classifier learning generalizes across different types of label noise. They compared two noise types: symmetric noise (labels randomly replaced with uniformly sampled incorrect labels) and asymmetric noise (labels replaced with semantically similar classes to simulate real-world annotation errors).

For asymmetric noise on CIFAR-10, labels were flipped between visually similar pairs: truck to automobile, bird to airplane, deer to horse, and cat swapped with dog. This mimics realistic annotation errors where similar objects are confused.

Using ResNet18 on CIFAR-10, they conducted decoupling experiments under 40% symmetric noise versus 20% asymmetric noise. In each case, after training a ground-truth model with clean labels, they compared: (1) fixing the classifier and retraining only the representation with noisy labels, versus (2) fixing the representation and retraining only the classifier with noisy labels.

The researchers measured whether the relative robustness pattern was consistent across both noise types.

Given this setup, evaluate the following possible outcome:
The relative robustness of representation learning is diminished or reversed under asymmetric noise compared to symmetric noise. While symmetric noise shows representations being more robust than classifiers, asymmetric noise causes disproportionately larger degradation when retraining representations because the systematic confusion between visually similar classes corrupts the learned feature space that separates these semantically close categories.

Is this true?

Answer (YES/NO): NO